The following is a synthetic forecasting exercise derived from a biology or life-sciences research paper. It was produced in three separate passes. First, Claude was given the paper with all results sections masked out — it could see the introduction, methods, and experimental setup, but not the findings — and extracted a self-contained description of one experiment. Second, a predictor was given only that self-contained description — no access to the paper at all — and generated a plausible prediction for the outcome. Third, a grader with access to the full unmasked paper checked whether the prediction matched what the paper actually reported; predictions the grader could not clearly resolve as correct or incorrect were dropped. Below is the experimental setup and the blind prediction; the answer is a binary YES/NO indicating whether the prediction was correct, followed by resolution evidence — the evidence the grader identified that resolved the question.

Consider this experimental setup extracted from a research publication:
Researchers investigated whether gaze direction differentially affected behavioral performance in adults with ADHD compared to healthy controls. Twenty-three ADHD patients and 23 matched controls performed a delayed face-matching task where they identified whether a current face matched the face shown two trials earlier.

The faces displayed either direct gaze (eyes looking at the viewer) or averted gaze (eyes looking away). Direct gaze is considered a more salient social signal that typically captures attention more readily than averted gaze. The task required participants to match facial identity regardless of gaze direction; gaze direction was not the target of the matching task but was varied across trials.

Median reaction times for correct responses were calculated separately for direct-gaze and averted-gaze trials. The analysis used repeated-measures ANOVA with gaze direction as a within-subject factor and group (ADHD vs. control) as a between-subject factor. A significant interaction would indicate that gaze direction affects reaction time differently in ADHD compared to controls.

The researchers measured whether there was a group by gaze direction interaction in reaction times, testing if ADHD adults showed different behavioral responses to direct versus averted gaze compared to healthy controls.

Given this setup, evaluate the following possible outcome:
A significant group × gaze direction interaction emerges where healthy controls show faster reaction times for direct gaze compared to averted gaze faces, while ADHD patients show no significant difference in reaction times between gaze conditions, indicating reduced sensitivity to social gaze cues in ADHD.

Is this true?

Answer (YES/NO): NO